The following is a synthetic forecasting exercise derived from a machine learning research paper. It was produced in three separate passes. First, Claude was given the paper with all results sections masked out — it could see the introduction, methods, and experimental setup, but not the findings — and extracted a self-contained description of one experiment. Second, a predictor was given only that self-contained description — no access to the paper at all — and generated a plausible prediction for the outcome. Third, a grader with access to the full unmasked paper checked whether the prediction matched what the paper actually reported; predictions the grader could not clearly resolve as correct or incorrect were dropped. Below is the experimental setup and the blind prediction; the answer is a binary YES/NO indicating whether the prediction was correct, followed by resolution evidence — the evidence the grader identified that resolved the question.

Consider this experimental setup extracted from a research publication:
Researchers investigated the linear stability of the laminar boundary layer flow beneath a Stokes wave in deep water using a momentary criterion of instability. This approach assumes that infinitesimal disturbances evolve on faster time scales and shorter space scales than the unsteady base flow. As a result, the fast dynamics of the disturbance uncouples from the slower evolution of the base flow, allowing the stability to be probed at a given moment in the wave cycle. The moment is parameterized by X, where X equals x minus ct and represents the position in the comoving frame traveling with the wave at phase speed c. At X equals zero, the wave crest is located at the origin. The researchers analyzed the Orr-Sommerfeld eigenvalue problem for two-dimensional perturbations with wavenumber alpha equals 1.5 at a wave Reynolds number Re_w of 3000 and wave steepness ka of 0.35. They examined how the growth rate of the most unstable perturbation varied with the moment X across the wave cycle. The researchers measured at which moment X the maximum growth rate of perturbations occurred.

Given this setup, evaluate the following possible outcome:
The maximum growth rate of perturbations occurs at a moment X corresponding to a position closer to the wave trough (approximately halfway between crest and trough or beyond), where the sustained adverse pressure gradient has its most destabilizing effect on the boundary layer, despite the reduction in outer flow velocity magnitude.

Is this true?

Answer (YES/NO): NO